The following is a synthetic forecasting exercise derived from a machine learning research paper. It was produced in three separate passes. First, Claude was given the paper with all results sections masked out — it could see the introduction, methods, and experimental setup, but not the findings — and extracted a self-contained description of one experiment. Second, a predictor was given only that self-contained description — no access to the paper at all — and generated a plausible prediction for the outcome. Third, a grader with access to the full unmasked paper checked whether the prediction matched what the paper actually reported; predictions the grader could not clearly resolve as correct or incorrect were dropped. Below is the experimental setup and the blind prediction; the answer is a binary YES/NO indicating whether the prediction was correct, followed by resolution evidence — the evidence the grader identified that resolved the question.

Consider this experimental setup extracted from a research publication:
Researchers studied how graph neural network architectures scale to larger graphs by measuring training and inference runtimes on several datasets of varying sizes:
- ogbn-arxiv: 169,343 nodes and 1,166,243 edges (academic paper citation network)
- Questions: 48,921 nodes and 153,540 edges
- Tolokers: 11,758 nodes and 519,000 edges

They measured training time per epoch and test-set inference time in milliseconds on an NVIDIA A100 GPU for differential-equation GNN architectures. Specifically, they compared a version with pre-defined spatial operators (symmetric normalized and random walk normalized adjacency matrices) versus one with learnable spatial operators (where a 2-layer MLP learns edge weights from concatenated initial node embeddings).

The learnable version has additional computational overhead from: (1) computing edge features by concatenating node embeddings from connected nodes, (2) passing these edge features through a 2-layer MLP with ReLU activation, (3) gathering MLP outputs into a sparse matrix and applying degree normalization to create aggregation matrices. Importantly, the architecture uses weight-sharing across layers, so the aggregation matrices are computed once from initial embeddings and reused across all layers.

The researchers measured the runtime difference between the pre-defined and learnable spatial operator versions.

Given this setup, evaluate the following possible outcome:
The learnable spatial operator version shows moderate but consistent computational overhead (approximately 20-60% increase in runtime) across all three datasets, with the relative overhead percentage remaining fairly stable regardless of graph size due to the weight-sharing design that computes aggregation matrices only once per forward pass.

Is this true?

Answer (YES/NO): NO